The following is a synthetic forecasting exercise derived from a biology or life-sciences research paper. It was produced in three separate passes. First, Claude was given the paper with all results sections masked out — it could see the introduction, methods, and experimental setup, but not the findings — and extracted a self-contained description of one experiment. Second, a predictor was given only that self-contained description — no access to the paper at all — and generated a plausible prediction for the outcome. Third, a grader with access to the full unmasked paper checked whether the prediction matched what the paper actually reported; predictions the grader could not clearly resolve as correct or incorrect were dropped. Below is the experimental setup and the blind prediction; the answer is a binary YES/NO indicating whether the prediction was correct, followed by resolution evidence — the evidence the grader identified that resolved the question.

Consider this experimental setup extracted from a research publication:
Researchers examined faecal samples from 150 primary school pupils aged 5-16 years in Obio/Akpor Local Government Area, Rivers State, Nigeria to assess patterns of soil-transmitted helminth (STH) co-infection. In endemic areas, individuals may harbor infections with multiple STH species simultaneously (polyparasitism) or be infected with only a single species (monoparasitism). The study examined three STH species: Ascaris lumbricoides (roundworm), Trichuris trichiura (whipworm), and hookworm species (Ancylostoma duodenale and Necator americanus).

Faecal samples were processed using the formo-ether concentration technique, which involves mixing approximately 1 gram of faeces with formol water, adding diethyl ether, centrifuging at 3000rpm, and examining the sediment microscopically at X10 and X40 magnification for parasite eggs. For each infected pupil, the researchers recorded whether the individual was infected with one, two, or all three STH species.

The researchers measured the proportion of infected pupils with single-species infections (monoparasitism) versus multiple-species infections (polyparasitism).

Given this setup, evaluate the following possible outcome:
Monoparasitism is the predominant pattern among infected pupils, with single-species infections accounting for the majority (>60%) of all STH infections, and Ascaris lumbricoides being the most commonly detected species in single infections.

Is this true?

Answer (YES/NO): YES